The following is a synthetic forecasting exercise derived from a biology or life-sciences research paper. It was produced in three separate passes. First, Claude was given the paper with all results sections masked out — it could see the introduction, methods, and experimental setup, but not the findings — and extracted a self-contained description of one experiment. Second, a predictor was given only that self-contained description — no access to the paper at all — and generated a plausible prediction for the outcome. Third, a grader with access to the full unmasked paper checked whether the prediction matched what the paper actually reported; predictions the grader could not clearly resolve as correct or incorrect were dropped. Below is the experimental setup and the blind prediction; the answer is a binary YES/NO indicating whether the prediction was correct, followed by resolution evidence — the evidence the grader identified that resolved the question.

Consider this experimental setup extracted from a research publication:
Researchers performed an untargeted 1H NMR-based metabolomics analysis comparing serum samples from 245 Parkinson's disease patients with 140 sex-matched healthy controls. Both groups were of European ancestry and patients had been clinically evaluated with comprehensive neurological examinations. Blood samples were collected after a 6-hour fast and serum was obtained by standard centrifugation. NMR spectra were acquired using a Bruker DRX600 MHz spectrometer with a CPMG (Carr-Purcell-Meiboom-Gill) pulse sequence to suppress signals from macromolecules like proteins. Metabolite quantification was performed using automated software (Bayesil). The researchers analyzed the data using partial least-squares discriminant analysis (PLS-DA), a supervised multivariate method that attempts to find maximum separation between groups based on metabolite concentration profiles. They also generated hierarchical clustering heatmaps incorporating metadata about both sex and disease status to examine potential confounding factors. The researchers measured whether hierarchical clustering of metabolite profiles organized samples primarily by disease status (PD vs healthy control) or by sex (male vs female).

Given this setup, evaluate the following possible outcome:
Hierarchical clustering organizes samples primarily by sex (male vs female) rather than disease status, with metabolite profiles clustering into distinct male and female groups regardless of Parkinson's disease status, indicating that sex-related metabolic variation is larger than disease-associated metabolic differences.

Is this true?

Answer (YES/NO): YES